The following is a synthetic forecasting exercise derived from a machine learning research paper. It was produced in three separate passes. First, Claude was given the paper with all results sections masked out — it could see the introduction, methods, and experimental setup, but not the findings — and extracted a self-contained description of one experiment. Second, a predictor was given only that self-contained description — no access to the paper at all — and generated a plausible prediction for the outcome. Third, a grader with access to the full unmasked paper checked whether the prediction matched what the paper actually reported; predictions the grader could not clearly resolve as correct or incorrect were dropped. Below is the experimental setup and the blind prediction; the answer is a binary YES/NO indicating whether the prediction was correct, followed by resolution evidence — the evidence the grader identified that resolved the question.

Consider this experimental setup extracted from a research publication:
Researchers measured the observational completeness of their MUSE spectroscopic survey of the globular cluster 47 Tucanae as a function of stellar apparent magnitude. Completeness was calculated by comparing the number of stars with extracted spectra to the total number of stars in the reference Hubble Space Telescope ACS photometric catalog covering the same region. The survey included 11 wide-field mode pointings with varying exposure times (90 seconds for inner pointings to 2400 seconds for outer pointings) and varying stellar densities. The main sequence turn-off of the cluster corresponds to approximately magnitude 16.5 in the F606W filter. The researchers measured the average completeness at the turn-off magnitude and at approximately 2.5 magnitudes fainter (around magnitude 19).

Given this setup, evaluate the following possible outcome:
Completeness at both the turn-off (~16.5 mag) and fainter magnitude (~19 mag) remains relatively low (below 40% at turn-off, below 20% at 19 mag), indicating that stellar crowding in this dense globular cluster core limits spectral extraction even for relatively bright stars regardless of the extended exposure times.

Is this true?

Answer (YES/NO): NO